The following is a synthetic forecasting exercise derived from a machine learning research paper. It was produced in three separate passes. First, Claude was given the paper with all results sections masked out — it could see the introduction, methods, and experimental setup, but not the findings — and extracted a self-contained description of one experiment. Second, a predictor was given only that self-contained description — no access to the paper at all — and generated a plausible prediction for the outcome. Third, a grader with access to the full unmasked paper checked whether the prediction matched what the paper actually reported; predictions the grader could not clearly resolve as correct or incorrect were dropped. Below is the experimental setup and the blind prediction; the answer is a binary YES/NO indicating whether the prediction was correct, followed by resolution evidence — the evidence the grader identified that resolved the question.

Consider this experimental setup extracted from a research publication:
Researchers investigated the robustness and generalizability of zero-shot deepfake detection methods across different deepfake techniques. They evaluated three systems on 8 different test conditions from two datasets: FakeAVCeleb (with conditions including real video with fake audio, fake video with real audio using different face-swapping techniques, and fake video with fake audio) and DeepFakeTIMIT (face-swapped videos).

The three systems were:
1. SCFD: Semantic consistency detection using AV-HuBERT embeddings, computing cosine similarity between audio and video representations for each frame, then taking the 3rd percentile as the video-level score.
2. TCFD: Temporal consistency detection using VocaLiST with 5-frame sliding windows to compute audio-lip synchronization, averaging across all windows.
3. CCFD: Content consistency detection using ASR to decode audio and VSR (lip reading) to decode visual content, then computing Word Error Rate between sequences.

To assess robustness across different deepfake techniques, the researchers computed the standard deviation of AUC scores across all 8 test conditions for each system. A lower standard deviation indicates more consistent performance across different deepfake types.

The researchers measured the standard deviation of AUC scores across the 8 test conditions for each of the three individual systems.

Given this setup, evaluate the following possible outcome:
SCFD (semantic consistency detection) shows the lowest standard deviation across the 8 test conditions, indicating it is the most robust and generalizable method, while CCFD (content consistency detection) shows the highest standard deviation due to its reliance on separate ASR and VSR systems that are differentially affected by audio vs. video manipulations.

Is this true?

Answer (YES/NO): NO